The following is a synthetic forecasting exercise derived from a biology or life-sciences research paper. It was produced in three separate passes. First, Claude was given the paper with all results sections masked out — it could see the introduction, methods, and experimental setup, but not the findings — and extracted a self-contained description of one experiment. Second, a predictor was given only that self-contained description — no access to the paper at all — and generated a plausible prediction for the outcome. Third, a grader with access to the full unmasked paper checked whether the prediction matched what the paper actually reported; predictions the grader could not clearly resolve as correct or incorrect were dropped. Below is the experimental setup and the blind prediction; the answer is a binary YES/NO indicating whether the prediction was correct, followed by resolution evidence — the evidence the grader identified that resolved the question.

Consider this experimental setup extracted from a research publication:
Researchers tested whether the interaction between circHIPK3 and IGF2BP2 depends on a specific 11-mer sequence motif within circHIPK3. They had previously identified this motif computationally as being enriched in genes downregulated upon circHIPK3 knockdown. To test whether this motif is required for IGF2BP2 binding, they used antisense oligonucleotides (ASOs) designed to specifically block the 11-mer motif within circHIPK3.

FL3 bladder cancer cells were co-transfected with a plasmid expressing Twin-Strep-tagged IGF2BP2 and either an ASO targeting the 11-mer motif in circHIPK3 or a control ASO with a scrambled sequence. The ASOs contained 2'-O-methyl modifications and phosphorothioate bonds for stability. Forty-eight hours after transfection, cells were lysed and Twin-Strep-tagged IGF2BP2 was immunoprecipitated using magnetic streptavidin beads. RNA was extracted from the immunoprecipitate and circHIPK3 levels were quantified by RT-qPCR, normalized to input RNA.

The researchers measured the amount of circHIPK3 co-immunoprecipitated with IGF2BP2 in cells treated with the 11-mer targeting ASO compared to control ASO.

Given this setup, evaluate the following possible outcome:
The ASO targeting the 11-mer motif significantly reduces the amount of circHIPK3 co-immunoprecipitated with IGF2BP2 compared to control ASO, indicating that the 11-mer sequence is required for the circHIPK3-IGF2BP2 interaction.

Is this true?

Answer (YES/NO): NO